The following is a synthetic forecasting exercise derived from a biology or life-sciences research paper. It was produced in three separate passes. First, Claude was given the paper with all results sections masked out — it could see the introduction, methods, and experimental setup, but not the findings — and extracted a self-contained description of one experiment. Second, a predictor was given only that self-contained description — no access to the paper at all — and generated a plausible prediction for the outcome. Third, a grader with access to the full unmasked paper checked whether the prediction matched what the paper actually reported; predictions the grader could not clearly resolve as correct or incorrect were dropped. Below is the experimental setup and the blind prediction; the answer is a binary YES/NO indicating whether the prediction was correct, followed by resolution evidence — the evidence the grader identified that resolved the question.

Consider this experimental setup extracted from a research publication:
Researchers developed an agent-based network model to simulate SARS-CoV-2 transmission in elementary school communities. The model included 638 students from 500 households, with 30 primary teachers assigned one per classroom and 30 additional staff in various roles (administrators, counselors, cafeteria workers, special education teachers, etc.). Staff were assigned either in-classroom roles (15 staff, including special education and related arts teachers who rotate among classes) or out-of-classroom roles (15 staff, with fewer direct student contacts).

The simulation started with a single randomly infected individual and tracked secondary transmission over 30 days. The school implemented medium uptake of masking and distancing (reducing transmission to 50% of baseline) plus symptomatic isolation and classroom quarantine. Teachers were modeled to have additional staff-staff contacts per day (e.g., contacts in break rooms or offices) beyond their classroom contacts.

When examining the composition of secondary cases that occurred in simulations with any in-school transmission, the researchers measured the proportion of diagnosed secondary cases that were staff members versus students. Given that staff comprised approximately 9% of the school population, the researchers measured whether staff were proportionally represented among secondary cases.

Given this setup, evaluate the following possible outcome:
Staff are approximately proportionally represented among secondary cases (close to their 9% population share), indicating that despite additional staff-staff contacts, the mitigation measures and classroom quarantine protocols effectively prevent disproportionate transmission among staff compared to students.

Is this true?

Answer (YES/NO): NO